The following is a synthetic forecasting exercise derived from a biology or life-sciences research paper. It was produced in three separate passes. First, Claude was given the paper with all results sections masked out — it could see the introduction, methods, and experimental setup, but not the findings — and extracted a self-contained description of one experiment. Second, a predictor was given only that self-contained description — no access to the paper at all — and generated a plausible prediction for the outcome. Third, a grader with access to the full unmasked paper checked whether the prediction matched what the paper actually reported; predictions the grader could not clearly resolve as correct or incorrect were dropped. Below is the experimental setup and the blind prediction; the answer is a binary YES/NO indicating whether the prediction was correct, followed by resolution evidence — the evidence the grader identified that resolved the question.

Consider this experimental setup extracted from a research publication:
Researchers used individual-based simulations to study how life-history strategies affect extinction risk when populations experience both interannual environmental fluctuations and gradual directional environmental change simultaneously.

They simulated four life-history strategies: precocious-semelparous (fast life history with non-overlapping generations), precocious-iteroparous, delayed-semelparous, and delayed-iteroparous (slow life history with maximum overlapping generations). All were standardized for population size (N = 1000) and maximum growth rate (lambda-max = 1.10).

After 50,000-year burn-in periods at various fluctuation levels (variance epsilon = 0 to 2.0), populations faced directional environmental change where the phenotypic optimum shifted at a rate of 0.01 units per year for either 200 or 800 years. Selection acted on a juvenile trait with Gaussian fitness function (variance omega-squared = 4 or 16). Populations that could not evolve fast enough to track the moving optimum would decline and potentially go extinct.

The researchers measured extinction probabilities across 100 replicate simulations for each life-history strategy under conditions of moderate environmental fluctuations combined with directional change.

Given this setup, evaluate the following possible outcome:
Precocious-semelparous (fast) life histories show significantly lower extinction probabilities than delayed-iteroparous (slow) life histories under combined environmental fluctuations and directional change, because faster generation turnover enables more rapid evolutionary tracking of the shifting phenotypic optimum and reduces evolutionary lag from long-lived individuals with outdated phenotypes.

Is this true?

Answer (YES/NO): NO